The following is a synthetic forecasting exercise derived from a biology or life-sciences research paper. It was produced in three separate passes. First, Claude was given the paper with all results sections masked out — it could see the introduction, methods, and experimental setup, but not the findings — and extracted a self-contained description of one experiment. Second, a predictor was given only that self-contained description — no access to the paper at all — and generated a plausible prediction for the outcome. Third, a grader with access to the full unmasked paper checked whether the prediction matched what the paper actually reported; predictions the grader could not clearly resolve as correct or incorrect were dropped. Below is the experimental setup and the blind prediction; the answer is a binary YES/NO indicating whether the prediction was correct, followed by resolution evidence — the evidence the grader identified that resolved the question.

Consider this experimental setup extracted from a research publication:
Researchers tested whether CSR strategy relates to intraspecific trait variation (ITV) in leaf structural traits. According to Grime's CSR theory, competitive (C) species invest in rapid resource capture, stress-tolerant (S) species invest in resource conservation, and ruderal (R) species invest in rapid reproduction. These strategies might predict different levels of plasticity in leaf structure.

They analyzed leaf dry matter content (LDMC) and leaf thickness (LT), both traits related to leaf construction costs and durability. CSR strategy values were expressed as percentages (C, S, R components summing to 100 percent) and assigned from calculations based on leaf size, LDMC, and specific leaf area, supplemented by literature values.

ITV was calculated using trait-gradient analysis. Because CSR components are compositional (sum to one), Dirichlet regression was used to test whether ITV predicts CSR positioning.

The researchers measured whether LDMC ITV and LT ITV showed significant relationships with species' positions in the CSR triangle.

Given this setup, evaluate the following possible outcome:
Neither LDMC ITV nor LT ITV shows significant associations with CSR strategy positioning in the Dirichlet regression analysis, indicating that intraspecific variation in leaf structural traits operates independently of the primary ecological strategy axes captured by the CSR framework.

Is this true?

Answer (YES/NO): NO